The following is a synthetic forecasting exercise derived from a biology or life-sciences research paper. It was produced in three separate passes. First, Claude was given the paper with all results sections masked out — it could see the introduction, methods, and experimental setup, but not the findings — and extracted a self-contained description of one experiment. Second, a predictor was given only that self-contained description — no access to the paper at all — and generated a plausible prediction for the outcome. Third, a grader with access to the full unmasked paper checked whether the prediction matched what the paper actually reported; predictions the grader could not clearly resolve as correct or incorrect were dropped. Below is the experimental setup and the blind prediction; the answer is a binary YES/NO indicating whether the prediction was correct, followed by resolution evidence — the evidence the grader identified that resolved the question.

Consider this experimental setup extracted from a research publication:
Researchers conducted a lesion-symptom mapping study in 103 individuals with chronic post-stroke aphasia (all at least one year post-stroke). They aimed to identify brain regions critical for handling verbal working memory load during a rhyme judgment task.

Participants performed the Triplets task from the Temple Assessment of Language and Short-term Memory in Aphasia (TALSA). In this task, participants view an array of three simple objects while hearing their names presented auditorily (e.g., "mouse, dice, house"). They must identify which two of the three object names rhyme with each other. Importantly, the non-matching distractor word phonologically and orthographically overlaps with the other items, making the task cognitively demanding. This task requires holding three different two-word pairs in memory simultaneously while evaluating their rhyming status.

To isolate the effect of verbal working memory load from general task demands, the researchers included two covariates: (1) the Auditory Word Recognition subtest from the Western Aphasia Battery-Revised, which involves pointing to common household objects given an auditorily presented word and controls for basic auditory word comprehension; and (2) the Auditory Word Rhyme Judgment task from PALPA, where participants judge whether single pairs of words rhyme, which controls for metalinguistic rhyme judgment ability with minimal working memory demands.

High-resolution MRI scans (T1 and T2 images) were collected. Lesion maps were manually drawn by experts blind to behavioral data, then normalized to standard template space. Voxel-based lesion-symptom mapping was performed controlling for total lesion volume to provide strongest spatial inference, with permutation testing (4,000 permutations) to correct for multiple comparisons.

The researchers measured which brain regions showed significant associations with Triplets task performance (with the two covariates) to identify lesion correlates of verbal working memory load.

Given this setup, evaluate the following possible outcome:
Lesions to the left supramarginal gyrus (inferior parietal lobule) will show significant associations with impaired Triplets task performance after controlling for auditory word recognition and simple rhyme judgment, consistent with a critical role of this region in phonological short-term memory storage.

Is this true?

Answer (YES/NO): YES